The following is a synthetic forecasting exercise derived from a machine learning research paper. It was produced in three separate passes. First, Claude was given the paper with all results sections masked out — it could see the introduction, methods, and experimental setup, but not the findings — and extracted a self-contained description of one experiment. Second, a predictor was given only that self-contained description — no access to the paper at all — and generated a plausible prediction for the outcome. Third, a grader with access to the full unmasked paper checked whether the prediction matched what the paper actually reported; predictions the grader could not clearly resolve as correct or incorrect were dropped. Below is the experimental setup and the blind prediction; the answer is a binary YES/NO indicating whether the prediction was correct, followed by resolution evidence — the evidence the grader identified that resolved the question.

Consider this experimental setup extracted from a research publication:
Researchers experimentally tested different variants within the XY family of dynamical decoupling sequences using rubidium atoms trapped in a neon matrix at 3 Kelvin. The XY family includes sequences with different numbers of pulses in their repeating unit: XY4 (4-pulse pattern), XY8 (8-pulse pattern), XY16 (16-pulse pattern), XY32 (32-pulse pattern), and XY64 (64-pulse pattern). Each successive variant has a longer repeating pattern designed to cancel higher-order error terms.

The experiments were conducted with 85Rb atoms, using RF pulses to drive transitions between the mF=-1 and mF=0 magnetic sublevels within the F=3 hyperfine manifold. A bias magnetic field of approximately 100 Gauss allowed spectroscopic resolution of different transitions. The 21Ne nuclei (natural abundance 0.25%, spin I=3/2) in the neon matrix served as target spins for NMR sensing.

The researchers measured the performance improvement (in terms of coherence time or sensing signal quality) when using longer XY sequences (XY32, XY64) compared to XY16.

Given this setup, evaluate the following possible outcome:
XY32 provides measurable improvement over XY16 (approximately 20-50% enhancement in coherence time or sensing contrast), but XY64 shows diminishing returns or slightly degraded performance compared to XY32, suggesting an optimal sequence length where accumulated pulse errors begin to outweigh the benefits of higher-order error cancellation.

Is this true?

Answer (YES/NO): NO